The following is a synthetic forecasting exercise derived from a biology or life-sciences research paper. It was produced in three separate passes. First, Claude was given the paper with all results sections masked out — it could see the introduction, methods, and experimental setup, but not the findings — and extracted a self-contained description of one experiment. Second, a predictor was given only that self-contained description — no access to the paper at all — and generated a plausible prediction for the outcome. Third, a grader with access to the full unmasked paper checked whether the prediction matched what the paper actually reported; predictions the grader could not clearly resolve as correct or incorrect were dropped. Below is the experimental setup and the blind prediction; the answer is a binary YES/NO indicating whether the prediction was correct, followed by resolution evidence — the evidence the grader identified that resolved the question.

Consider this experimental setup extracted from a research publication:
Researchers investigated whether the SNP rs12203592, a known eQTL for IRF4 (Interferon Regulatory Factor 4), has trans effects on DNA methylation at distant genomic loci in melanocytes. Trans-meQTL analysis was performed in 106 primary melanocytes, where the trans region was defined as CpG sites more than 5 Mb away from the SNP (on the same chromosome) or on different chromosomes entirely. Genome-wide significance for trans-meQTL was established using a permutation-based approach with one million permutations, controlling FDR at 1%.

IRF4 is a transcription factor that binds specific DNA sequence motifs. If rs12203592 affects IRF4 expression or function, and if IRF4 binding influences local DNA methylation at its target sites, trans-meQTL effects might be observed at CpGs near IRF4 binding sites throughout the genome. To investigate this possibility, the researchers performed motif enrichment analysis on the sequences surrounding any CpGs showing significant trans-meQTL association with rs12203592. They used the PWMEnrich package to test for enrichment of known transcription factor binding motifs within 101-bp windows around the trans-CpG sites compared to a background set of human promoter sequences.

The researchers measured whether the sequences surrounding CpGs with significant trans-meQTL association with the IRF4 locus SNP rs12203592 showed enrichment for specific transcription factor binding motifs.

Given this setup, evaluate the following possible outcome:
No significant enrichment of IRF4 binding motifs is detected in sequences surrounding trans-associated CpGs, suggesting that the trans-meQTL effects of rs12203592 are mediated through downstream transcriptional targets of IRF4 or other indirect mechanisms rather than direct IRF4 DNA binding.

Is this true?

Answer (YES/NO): NO